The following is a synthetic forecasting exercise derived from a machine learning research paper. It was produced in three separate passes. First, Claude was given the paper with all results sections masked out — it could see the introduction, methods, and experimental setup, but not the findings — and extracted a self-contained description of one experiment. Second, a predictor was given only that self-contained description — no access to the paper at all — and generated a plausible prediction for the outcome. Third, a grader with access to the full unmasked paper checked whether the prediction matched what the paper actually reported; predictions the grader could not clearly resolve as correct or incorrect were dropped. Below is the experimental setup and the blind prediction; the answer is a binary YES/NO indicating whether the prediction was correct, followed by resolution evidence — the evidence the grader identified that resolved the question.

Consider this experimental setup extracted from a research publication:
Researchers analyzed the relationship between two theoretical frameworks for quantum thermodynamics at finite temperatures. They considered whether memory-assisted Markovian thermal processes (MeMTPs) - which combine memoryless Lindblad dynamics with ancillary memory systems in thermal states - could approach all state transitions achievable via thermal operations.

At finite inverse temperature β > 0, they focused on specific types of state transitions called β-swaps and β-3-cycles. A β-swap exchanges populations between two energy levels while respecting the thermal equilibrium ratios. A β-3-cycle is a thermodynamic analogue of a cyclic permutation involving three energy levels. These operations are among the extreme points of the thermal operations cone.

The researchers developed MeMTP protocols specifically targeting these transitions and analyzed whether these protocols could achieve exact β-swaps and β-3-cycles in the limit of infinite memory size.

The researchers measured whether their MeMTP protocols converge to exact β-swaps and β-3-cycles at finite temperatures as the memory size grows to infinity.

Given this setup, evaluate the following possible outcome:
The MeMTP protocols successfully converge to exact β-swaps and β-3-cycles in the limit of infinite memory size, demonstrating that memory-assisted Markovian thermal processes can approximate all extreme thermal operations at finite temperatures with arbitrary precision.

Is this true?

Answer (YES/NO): NO